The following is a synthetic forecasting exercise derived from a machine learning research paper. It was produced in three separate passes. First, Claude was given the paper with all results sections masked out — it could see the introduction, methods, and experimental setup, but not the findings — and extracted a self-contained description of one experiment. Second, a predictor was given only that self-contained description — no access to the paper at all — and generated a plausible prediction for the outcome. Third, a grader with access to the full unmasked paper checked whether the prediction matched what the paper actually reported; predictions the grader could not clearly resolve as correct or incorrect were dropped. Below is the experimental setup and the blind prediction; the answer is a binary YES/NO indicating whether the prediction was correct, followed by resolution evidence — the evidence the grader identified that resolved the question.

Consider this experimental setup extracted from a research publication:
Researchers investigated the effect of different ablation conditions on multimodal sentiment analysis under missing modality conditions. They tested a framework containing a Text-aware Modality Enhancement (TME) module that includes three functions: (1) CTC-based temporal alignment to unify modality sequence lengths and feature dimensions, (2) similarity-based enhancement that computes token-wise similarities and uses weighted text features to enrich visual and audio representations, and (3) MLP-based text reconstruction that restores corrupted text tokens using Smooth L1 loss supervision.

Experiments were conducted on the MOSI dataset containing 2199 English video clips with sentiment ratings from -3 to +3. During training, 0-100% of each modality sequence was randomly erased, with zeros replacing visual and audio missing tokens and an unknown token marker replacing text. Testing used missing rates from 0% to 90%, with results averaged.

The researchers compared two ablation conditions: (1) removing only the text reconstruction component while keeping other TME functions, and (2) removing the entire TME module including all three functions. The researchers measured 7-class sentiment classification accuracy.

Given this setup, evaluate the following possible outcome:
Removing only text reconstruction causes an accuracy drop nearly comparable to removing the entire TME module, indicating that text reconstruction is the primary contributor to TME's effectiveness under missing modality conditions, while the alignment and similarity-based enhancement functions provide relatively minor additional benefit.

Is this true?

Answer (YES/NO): NO